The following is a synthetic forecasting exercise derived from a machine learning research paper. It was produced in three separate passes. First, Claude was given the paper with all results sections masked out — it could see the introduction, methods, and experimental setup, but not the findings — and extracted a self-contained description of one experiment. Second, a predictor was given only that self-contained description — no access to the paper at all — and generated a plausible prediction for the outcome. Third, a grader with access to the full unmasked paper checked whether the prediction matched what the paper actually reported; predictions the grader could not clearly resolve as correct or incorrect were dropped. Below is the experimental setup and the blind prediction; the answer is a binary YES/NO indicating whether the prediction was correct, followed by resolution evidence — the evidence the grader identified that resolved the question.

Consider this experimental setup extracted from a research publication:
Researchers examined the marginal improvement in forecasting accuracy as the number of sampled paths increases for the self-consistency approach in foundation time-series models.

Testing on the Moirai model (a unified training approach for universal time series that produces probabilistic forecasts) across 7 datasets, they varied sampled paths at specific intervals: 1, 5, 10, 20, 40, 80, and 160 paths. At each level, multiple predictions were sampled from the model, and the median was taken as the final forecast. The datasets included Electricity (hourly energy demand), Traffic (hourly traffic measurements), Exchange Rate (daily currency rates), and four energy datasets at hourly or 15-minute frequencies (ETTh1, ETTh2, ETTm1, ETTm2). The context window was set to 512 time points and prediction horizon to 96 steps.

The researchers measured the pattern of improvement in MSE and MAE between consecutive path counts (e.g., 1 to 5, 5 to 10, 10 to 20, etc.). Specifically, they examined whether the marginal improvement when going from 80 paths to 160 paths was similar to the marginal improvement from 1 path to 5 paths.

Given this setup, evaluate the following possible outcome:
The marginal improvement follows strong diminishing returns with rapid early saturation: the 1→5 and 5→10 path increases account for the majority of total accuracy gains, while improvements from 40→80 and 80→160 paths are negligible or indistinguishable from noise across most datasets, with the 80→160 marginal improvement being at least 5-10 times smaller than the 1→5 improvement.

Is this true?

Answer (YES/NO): YES